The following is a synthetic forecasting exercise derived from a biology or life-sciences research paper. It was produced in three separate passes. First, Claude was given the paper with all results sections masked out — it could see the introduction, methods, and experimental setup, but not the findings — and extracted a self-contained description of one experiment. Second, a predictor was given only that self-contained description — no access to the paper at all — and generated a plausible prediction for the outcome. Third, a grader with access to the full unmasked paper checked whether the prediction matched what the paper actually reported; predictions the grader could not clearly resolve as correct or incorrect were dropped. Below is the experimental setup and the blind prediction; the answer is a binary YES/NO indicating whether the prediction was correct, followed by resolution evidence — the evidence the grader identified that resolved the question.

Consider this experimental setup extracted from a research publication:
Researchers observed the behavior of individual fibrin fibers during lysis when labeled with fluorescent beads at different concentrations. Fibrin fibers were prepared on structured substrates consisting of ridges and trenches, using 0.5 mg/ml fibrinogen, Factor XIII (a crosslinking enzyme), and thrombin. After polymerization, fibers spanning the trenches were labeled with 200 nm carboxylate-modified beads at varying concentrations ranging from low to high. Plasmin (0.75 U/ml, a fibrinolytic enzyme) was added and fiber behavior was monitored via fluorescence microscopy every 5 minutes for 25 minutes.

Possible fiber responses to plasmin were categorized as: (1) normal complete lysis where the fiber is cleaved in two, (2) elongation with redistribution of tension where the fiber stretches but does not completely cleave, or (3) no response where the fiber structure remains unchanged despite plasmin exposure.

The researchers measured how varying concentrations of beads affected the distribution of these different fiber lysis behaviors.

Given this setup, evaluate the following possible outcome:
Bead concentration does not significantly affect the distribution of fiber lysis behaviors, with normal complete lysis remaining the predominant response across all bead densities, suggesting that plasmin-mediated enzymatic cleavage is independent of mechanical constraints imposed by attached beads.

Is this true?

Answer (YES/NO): NO